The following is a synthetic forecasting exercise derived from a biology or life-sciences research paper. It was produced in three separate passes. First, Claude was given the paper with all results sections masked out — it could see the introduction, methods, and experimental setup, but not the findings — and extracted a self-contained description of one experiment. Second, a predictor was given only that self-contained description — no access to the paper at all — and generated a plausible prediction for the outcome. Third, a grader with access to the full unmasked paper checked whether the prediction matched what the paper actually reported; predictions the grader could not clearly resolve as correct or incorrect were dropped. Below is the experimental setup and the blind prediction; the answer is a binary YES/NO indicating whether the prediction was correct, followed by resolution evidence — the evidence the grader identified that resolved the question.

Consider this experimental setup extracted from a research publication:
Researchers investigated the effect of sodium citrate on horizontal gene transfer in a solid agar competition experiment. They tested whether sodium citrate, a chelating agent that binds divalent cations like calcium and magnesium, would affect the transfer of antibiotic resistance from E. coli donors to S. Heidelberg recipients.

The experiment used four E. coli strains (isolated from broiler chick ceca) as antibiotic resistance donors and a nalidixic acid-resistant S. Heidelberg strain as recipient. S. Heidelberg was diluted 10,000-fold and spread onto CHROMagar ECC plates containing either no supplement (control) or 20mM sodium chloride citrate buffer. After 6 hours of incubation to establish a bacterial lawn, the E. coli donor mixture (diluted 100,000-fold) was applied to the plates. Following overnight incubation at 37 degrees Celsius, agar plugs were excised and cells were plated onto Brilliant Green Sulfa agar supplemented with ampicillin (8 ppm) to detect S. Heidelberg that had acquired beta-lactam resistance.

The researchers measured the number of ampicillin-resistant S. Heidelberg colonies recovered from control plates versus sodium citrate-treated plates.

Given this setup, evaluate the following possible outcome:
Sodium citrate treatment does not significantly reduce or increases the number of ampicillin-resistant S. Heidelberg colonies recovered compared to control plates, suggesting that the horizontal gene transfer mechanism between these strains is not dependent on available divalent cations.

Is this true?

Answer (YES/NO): NO